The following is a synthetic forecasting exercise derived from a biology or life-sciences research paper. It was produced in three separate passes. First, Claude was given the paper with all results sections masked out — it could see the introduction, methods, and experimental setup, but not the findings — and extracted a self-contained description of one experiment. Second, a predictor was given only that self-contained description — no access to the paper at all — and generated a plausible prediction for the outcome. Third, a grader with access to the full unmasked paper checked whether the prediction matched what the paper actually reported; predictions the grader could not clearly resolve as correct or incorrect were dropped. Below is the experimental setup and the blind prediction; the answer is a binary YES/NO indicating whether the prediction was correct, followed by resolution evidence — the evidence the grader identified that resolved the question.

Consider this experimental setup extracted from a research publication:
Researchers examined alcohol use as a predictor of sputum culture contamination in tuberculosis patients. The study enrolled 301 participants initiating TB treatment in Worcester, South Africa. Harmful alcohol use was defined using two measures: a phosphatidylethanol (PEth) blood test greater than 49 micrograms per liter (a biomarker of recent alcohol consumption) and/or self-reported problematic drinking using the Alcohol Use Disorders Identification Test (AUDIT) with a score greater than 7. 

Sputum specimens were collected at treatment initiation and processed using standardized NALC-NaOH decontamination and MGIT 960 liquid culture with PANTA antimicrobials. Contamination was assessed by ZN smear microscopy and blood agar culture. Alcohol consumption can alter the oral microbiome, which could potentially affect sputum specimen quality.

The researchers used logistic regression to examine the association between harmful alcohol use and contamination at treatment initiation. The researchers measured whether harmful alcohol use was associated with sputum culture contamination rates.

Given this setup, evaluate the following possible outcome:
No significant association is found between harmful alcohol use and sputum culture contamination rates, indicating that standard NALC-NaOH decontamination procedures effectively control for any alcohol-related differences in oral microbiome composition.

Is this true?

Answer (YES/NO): NO